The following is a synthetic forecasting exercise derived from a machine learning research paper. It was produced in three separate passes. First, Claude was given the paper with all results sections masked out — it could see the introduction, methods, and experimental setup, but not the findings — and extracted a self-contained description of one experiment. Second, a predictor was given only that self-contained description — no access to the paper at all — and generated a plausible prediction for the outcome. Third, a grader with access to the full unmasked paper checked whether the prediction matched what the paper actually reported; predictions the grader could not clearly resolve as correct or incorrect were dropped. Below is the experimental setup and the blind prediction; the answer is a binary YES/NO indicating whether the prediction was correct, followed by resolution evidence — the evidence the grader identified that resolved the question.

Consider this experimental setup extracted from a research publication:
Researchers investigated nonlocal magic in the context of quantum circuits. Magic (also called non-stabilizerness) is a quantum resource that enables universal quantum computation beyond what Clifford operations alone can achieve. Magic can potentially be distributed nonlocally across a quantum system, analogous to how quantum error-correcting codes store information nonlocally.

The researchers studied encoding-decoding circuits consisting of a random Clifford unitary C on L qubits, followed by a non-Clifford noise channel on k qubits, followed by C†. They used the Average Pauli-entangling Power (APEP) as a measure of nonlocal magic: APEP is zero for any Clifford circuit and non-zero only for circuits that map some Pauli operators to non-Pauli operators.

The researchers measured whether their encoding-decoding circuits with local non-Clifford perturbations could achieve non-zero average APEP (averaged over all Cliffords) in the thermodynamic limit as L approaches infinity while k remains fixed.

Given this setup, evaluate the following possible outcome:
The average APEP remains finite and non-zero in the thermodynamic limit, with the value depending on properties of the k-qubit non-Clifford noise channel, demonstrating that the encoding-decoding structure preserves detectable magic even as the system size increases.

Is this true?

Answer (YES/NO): YES